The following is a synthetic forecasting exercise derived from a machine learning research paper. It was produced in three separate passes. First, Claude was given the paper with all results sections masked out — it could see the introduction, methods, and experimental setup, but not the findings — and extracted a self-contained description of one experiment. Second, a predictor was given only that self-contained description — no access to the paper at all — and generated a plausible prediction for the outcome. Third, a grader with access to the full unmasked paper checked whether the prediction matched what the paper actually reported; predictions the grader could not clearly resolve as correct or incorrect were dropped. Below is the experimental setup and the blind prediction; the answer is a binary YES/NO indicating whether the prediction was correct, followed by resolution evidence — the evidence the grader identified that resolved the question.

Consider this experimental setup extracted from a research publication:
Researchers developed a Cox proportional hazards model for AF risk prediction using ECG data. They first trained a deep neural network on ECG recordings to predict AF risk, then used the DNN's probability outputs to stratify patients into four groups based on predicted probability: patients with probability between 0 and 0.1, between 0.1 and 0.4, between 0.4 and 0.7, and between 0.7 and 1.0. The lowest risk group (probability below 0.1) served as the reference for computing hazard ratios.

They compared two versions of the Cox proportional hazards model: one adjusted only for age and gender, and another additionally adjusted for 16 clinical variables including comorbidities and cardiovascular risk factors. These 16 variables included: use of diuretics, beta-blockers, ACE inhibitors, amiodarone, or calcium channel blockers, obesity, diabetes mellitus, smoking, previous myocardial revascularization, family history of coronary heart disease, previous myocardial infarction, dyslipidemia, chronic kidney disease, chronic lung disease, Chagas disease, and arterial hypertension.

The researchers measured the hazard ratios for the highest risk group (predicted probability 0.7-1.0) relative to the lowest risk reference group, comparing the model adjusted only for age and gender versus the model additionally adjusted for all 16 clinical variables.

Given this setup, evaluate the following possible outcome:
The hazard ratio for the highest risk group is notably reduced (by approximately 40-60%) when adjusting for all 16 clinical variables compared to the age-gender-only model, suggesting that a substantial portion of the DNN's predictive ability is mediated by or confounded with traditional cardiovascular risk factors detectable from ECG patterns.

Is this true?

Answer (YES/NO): NO